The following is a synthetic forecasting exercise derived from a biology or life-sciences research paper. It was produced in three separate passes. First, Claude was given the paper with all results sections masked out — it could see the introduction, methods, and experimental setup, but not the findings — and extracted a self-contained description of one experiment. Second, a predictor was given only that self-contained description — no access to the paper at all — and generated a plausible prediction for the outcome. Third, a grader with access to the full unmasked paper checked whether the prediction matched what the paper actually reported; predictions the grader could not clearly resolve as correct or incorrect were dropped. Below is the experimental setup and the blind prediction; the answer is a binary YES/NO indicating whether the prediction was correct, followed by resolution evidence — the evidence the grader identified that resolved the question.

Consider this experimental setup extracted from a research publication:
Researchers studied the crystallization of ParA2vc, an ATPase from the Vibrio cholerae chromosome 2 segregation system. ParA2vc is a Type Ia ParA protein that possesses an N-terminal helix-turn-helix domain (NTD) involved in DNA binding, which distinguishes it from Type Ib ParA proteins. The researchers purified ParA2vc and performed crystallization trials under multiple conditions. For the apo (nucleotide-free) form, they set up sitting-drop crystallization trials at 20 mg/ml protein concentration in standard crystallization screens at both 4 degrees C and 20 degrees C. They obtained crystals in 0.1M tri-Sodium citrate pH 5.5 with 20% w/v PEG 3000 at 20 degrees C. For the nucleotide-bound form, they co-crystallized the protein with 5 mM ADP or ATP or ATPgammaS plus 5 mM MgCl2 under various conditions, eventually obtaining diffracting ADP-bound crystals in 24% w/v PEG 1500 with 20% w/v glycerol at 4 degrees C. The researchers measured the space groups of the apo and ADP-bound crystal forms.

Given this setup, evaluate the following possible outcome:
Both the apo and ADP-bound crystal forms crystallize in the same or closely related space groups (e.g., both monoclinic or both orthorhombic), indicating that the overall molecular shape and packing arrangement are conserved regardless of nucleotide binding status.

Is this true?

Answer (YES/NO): NO